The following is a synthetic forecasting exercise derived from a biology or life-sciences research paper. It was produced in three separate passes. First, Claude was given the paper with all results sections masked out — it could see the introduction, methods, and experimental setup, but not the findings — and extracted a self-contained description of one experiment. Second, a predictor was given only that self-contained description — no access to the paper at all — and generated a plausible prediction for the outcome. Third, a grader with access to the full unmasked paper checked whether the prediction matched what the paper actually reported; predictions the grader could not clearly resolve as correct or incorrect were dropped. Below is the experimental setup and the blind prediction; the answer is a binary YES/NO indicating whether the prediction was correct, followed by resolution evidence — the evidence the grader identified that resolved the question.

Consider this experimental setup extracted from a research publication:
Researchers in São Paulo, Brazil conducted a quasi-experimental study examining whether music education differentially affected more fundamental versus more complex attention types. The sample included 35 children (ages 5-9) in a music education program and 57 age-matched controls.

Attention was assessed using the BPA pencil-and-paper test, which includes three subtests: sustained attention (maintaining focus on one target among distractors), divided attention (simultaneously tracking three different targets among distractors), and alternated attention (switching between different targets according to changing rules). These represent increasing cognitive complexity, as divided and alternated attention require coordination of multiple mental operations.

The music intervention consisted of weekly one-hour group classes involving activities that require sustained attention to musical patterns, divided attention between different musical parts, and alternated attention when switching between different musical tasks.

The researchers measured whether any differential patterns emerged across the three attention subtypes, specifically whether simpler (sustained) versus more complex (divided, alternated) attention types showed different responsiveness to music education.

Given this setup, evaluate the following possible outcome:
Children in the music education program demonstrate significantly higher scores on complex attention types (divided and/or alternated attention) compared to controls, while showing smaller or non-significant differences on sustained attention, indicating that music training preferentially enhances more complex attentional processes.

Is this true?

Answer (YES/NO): NO